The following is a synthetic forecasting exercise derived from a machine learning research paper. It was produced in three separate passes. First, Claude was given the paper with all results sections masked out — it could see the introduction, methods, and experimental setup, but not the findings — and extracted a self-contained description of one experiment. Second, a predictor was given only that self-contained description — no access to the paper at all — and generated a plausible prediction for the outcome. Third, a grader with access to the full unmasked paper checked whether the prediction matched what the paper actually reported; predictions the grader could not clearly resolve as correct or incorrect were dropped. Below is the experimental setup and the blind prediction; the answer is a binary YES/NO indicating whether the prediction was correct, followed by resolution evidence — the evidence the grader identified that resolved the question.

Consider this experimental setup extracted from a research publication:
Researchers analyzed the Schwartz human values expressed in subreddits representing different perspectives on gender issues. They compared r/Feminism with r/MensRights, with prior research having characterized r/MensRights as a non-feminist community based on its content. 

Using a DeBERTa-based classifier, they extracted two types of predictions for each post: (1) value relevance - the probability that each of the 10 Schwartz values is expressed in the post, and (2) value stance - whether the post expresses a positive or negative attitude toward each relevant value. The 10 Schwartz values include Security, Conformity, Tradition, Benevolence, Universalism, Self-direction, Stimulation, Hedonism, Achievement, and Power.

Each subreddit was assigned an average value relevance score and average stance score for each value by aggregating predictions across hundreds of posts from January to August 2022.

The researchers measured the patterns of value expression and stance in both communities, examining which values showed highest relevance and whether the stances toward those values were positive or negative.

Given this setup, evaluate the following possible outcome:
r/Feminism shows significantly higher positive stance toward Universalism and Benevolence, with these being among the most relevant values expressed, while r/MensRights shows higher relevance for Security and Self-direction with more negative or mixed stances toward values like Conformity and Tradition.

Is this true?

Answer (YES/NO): NO